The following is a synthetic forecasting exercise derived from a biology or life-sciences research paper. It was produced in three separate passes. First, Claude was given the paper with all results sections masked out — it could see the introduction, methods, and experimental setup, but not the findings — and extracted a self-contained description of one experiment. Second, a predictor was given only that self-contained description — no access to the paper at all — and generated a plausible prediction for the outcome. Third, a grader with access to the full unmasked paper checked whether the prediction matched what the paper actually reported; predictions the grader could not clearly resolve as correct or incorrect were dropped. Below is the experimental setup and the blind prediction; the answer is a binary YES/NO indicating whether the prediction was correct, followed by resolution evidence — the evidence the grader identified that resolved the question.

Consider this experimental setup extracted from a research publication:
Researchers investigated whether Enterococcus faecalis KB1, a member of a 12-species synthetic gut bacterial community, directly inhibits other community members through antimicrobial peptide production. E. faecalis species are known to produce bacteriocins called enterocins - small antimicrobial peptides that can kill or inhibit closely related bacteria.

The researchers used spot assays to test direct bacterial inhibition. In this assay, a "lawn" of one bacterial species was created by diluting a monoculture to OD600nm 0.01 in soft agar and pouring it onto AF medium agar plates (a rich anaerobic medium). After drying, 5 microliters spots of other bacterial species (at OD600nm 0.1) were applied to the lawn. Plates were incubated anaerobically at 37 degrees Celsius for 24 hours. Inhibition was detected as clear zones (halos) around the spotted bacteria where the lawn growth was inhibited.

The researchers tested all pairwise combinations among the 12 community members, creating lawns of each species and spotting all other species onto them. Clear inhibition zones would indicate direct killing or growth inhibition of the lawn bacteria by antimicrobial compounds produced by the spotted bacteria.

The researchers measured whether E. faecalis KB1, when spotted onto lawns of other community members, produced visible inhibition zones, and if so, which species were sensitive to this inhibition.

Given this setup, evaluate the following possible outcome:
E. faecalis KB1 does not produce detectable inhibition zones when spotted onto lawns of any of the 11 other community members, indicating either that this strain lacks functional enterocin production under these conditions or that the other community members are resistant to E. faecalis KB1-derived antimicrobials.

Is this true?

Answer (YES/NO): NO